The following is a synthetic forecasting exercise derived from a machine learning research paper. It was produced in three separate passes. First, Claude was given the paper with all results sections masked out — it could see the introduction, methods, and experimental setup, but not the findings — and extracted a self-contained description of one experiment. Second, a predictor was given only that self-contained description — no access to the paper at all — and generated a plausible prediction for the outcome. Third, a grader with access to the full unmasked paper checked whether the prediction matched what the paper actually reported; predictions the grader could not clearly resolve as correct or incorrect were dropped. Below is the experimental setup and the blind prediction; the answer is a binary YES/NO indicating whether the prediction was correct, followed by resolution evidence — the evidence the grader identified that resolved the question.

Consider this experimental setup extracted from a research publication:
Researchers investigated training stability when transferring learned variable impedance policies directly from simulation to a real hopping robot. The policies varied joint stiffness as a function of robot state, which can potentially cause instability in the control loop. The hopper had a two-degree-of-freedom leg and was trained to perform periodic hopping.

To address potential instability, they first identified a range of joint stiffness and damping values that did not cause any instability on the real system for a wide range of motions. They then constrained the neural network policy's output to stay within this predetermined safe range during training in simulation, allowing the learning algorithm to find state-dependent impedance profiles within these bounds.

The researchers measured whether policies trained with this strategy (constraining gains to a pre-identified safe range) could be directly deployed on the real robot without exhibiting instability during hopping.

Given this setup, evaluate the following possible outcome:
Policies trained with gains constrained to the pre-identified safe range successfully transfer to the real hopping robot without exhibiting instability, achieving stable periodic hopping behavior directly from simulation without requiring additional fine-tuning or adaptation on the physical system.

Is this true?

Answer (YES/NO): YES